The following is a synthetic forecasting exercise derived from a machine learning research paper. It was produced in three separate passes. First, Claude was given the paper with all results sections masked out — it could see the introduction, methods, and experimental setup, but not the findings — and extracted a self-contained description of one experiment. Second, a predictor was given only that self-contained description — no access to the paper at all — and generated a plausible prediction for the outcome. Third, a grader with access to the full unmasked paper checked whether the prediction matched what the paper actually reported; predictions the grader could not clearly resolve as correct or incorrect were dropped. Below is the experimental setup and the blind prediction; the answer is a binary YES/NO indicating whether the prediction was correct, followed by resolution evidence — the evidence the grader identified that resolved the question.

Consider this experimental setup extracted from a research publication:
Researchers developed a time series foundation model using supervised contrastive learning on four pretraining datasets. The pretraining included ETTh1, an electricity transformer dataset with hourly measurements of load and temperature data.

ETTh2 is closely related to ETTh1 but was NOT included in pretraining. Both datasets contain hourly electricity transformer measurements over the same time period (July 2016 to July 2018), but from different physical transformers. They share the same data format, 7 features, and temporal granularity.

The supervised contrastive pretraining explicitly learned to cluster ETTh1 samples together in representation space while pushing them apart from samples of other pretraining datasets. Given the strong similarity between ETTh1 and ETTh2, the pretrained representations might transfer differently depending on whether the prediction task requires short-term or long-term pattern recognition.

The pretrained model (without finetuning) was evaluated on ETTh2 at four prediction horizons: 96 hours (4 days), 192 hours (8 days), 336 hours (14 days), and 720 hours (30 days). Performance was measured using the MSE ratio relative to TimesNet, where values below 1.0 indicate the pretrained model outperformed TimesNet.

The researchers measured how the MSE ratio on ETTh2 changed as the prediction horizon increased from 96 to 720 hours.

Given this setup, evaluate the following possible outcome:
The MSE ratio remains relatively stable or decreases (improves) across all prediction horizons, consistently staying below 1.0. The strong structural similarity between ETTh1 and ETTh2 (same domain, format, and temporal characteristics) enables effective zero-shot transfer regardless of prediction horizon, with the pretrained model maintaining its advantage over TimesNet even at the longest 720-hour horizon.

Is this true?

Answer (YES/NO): NO